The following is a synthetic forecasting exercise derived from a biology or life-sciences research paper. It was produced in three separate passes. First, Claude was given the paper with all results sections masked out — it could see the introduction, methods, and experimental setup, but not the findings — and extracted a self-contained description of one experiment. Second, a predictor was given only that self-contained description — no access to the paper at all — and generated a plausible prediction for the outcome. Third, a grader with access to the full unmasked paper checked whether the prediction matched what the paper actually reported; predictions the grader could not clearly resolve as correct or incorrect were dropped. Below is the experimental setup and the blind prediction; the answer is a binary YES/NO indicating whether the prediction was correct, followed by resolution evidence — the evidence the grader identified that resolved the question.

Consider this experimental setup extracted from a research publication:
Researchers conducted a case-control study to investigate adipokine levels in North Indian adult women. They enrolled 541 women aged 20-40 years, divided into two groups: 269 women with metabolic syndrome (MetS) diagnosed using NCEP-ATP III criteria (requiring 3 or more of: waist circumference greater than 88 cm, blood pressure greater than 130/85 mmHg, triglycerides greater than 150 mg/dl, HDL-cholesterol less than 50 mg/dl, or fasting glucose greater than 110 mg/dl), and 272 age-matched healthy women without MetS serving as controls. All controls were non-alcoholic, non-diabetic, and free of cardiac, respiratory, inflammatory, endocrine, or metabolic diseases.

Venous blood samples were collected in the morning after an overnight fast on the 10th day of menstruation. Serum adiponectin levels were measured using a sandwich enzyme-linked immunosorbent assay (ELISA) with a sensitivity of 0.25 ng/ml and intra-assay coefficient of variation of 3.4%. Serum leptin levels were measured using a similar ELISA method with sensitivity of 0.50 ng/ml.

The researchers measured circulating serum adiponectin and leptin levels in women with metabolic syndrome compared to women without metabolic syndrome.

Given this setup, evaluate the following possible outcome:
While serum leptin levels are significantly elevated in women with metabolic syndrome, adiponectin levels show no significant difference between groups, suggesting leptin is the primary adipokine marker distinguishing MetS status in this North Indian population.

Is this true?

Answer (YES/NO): NO